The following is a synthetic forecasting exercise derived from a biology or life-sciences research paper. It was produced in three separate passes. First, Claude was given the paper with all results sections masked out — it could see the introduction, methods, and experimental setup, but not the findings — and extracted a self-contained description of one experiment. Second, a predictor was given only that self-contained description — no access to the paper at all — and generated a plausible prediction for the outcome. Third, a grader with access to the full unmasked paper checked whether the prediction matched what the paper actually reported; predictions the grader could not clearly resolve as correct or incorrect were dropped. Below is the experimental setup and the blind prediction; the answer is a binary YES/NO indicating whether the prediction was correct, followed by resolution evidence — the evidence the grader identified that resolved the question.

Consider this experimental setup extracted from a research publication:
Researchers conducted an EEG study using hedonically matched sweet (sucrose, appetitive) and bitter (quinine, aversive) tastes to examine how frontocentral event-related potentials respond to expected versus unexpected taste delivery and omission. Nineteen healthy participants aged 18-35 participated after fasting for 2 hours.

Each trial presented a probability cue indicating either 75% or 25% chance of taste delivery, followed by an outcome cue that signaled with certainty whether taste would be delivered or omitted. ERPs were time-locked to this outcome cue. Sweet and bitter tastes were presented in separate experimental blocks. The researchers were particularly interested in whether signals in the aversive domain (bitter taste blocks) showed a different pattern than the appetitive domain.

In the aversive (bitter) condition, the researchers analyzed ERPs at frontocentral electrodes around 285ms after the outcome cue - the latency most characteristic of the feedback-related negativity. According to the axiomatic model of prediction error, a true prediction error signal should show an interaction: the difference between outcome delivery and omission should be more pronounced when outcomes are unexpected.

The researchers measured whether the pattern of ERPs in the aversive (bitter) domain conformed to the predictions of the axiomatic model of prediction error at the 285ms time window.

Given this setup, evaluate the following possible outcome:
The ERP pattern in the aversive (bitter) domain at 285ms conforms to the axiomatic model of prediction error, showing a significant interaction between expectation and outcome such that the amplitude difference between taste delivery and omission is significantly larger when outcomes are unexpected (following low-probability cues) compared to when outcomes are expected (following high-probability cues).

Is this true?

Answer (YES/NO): YES